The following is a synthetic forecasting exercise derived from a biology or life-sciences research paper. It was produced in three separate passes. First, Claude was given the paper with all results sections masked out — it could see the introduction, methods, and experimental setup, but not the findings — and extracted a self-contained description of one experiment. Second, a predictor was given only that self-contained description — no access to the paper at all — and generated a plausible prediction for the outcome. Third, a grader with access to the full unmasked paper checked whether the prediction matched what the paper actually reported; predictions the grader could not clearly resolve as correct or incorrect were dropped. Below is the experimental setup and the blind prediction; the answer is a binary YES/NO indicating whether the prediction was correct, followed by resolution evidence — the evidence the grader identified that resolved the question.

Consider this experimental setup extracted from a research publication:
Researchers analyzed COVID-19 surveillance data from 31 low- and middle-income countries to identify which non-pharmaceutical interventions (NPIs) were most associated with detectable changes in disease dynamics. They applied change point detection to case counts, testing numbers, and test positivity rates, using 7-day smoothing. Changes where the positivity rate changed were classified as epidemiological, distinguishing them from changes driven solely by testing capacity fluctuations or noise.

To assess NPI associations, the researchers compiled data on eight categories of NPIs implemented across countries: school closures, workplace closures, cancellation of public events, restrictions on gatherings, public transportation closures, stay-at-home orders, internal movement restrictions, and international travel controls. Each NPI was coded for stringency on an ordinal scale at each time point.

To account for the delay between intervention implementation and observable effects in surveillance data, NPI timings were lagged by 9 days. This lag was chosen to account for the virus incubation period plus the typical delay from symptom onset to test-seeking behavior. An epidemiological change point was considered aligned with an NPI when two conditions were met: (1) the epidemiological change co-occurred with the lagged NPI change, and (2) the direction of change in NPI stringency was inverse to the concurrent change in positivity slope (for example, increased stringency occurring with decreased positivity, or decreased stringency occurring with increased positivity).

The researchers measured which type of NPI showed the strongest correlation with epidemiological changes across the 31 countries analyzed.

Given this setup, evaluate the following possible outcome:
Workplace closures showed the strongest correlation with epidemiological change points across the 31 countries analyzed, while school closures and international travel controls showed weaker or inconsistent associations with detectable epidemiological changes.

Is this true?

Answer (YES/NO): YES